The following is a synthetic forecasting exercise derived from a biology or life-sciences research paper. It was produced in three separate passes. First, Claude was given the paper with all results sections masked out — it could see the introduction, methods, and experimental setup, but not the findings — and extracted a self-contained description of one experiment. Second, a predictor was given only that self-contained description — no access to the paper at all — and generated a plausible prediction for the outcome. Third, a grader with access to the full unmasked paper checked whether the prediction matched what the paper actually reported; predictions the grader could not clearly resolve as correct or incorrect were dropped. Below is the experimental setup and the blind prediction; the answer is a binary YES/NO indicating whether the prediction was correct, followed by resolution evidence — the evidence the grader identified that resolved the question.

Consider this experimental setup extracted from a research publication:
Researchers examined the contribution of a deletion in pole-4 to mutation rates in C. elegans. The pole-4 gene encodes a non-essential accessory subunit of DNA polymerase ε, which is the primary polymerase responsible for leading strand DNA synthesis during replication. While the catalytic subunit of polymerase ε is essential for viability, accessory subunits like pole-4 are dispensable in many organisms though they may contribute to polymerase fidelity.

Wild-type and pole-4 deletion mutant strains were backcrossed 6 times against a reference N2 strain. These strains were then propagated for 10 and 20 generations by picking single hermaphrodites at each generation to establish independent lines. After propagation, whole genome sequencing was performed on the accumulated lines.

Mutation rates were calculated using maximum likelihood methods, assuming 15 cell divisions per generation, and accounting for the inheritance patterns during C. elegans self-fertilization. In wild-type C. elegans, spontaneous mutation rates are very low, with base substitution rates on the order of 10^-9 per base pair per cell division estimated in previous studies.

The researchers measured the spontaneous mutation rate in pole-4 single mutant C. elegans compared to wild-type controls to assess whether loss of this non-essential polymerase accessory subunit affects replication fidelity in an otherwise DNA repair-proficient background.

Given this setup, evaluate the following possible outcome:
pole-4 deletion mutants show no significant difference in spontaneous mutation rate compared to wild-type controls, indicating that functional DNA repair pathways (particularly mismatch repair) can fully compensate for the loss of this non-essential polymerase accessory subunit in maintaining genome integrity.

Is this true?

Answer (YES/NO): YES